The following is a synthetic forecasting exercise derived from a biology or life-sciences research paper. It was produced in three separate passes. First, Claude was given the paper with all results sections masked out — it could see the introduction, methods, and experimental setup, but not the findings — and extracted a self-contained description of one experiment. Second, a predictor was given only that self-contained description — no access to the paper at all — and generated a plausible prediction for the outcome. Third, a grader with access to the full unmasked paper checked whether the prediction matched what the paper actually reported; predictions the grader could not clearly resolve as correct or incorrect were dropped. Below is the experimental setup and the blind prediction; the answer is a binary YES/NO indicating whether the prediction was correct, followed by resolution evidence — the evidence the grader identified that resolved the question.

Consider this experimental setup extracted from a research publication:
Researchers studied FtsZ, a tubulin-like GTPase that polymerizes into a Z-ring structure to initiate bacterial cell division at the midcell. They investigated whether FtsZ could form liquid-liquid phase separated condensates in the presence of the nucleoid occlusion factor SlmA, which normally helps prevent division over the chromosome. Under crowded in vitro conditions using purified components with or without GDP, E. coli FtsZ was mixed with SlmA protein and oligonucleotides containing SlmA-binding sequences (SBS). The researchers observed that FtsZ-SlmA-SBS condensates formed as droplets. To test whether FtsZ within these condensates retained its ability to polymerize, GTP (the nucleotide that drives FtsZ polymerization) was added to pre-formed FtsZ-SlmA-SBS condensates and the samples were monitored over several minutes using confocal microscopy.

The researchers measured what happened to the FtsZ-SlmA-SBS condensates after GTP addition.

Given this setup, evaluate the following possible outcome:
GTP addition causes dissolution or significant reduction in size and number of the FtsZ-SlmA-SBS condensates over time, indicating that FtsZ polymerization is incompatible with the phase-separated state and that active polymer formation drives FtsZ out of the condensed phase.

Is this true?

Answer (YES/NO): YES